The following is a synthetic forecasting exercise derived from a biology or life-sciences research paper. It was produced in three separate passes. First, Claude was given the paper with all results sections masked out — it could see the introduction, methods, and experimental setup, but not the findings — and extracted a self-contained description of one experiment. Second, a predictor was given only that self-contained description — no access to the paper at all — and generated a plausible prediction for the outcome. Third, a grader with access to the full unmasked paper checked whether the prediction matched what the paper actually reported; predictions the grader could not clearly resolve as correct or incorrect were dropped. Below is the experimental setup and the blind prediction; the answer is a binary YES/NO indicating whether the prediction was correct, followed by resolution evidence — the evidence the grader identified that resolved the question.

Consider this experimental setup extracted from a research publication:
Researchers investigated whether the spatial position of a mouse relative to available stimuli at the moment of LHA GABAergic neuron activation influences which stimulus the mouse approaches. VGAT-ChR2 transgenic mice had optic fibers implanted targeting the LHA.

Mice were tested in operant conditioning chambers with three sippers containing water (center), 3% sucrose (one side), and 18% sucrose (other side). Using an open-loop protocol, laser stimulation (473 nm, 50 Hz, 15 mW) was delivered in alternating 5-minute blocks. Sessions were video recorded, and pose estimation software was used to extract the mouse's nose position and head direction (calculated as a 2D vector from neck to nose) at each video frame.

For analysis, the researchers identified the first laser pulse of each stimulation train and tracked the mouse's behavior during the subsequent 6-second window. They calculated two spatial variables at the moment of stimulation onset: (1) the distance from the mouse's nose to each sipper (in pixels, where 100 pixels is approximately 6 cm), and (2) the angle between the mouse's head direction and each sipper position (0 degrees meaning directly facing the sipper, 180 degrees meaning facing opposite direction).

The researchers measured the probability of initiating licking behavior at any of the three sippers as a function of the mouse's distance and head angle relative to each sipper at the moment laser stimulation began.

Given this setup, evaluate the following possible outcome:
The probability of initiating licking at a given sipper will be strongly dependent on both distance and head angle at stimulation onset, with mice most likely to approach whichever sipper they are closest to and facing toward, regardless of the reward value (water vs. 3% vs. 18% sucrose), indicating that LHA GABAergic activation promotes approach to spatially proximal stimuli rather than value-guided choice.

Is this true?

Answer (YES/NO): NO